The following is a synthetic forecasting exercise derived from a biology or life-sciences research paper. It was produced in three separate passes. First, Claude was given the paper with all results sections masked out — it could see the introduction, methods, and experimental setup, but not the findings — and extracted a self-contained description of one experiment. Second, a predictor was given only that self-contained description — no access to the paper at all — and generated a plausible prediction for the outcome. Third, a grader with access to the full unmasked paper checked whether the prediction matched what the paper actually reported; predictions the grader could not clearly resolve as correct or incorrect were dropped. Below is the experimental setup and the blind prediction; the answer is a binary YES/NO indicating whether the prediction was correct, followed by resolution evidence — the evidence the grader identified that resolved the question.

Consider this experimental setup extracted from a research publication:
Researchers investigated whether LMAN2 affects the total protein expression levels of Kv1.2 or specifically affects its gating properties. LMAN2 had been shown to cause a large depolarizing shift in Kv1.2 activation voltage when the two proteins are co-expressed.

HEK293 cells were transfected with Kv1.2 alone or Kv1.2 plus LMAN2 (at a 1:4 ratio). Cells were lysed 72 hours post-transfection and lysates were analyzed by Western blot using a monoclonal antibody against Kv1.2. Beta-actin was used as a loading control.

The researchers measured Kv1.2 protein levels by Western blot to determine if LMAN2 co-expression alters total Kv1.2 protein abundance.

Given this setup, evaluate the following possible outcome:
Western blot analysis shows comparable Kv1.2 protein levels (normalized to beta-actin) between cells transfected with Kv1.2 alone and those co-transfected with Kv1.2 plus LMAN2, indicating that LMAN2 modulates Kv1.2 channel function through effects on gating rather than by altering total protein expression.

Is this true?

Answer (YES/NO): YES